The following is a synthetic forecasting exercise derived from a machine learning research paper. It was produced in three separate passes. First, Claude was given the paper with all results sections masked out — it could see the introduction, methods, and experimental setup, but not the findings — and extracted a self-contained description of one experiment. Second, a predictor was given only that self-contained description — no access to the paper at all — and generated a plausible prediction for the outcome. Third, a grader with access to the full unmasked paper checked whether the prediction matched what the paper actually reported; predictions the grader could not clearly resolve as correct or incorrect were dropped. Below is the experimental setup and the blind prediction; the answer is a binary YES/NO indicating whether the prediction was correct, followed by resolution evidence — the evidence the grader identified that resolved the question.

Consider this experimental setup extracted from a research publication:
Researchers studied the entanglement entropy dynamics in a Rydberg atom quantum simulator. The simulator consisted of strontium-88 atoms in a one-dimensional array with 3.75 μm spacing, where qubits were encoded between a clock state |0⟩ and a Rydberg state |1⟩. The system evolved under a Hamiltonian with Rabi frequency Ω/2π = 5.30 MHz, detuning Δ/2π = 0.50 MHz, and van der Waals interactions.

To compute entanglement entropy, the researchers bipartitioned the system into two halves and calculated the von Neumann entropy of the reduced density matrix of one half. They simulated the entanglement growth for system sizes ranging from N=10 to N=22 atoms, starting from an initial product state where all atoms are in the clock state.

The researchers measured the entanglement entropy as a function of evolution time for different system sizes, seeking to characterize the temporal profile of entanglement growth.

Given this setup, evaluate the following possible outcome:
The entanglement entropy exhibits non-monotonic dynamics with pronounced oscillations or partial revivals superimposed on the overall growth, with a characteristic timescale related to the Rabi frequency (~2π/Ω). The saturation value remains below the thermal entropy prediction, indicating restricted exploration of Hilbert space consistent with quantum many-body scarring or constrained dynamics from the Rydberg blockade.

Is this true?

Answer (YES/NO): NO